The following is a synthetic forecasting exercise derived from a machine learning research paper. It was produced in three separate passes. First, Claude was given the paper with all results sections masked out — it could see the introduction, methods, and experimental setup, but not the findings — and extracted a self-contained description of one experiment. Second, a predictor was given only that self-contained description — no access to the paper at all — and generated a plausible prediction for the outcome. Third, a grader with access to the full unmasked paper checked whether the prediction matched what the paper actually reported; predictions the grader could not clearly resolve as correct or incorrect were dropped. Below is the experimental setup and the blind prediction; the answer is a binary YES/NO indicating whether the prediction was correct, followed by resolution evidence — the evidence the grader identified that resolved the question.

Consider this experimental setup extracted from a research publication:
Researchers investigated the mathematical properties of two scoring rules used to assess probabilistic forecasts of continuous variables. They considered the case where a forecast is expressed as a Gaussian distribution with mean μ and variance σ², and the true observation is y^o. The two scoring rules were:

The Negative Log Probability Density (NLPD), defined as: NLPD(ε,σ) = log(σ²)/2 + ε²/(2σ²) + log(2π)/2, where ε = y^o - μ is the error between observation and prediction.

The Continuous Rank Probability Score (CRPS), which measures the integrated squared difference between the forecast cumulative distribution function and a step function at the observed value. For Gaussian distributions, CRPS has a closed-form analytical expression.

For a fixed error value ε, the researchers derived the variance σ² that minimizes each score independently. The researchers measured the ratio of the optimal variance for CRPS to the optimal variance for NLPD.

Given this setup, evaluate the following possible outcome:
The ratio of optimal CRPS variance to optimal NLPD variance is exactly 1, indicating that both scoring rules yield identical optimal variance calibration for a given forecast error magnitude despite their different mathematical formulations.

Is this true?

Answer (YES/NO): NO